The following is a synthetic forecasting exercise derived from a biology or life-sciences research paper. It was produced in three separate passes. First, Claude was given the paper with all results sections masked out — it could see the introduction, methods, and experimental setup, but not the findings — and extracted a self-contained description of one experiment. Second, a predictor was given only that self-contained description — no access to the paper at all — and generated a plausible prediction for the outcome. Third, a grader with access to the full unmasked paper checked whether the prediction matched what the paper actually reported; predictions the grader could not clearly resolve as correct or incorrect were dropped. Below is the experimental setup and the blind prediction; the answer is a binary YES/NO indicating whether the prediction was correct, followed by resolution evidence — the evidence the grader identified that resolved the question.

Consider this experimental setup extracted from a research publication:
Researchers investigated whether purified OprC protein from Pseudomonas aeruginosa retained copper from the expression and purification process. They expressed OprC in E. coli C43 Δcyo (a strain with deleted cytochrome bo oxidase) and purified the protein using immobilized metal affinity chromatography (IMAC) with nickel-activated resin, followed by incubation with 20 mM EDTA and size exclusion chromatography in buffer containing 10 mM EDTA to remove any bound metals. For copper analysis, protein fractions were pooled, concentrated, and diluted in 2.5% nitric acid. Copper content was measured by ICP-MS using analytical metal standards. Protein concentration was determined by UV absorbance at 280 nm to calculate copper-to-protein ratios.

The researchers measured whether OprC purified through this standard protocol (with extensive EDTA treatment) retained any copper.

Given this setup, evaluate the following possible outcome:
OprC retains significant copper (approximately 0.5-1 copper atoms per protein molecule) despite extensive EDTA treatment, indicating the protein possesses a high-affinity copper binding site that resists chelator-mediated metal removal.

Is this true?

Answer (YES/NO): YES